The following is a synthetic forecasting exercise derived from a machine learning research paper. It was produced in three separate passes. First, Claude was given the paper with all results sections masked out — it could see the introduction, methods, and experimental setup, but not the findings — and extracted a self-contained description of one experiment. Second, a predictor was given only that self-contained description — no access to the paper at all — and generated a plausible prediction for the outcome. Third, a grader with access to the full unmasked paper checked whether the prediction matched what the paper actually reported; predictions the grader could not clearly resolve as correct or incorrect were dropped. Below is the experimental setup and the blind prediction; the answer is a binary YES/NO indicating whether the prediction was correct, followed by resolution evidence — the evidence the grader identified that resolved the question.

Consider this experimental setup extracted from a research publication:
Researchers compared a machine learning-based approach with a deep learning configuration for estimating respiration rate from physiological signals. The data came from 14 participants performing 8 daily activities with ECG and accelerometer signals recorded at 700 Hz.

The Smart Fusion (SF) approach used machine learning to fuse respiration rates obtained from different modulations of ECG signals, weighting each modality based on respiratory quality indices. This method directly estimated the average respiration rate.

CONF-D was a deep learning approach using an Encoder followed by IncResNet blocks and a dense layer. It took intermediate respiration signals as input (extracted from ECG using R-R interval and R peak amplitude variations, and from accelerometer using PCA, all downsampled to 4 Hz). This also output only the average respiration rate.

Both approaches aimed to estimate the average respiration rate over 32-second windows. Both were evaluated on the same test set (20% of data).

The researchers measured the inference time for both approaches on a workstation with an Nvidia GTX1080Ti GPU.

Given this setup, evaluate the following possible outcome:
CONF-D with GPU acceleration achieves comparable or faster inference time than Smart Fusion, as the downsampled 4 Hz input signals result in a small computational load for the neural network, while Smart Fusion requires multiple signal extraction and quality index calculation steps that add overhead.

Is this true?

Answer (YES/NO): NO